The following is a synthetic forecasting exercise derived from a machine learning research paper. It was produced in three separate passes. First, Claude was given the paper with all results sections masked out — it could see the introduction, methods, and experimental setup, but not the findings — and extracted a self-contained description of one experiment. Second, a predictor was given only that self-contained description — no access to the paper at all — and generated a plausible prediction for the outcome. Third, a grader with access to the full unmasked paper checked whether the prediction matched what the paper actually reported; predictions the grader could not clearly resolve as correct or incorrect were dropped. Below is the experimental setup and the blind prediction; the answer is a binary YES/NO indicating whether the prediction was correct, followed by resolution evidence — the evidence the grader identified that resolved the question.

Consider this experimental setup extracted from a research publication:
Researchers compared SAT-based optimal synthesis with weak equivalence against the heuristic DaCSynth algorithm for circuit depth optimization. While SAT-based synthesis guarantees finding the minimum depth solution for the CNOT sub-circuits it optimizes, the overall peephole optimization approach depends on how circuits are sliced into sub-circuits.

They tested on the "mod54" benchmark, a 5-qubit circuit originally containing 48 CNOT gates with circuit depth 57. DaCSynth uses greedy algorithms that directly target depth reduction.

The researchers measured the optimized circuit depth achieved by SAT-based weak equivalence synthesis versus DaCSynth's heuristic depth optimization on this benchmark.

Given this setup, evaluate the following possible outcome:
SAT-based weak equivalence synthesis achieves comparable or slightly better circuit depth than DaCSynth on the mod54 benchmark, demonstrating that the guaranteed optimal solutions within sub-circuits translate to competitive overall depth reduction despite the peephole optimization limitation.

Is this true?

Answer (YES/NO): NO